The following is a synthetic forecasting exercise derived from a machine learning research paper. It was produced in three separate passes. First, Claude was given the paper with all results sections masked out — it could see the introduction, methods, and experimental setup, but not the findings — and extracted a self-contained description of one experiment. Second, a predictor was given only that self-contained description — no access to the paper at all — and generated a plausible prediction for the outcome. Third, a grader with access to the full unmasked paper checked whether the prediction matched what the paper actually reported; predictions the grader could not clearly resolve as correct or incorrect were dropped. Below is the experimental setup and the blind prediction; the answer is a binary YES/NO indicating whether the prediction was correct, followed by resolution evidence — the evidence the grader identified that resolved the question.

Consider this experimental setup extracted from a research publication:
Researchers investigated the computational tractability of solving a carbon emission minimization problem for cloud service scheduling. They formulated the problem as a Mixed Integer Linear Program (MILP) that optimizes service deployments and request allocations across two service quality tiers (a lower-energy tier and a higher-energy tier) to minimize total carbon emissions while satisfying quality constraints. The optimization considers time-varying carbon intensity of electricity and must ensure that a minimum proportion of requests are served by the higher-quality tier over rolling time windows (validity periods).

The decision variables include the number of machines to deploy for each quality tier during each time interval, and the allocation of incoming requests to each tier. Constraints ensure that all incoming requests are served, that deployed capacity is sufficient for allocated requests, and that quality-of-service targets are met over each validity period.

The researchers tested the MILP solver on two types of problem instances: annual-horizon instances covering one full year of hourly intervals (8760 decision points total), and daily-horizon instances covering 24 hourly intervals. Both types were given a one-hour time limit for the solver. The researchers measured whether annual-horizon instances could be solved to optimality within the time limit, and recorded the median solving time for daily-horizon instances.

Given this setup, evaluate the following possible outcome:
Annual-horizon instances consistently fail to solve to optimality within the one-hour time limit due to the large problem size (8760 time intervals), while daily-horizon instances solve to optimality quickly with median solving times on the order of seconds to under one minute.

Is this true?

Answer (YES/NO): YES